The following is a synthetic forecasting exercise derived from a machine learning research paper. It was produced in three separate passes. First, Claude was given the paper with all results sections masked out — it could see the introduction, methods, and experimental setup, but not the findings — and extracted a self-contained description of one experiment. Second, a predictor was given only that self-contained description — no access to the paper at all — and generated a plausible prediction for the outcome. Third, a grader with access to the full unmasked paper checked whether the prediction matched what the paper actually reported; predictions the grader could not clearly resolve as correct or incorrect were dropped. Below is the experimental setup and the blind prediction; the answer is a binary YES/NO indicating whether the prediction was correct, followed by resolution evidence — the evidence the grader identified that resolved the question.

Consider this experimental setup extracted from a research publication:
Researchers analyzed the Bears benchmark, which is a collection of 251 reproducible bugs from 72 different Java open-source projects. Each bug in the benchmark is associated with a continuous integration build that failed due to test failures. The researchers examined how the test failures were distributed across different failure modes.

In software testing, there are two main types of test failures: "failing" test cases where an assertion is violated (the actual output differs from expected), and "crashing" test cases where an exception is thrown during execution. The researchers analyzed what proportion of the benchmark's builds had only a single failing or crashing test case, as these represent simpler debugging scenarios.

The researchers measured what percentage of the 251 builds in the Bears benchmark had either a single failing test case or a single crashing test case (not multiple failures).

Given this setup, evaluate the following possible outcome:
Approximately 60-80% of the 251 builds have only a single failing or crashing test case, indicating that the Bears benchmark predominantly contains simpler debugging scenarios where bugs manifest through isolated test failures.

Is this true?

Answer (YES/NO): YES